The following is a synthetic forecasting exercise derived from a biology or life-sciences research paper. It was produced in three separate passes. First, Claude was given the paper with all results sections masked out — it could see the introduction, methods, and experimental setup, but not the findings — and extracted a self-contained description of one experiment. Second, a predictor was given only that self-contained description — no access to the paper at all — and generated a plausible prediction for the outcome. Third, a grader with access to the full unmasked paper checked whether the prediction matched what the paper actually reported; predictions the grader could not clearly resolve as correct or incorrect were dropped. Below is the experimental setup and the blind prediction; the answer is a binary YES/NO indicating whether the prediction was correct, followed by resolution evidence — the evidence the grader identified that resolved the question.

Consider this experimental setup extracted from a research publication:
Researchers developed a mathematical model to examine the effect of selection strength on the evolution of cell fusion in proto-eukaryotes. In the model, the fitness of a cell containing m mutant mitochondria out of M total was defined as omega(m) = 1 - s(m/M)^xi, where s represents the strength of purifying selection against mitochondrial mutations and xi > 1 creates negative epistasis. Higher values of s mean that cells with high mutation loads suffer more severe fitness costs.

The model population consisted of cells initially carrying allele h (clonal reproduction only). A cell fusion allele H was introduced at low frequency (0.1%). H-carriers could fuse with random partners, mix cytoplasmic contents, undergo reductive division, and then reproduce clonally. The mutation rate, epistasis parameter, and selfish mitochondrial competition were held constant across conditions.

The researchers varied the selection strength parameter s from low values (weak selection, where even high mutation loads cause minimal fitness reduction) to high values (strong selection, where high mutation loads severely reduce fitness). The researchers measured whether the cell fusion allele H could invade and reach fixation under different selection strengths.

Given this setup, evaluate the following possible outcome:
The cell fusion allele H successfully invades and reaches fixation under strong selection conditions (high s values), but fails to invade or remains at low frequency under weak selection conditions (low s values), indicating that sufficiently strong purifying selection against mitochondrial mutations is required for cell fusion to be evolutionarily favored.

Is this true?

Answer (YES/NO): YES